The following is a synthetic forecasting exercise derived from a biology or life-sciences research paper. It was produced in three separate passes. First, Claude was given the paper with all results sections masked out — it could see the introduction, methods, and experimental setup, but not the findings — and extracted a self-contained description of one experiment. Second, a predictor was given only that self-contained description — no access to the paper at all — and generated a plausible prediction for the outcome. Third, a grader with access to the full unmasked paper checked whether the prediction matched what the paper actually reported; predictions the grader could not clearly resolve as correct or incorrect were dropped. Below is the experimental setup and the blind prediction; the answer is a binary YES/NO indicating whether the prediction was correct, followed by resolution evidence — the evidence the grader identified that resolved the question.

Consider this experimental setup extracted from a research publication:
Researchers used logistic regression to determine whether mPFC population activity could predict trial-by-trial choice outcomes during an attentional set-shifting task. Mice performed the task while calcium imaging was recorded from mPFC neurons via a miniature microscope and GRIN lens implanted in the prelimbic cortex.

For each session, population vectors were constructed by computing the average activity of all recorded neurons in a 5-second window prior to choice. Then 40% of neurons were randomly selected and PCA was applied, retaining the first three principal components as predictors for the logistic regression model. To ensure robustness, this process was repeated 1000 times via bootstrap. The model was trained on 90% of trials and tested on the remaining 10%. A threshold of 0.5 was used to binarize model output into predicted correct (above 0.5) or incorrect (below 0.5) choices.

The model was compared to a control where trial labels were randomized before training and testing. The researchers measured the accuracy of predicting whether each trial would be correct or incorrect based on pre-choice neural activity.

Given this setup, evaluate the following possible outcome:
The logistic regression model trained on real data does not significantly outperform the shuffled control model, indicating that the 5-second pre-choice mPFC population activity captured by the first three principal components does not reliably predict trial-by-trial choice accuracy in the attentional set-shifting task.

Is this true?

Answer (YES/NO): NO